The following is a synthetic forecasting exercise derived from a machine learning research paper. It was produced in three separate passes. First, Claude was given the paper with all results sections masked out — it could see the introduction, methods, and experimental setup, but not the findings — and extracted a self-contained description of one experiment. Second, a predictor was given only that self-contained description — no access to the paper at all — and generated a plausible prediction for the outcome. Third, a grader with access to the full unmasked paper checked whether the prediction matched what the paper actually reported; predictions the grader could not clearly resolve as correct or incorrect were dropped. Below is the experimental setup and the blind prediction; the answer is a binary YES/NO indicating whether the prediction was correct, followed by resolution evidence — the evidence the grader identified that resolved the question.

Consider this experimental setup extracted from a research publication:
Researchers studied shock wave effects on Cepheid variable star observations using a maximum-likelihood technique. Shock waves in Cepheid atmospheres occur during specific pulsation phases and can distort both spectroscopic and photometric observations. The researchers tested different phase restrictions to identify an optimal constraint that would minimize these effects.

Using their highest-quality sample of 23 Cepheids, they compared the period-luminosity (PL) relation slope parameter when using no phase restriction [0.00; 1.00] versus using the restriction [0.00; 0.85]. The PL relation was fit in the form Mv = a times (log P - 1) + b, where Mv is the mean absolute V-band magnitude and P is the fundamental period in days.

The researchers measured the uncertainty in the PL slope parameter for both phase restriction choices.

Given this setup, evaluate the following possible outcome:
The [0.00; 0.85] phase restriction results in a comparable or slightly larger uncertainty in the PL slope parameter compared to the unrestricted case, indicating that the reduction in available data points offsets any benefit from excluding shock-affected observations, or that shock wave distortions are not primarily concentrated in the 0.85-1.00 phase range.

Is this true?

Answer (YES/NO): NO